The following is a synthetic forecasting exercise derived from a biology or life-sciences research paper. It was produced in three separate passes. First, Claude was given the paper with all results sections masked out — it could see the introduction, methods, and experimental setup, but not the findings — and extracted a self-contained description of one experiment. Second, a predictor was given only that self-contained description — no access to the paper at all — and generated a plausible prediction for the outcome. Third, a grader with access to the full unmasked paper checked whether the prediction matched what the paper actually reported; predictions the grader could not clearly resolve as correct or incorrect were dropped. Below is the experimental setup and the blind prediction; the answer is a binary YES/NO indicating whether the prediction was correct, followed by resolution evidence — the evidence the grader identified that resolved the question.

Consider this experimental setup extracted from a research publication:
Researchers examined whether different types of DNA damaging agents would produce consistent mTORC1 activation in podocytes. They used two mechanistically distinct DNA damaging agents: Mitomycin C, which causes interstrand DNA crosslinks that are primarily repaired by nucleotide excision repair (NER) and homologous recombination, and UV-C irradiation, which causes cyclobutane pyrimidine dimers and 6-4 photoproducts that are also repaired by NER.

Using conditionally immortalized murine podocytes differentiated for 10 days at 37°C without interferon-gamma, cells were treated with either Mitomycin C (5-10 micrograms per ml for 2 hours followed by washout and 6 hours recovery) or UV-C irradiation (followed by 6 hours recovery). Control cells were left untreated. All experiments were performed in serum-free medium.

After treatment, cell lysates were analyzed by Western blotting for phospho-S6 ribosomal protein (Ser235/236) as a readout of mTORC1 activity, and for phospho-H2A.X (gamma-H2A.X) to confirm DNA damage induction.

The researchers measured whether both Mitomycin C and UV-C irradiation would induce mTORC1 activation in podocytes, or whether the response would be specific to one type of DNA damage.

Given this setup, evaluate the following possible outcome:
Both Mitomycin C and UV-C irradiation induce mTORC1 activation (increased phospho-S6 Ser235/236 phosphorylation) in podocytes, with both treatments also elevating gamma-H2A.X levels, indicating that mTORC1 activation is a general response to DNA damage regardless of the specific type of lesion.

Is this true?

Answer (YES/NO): YES